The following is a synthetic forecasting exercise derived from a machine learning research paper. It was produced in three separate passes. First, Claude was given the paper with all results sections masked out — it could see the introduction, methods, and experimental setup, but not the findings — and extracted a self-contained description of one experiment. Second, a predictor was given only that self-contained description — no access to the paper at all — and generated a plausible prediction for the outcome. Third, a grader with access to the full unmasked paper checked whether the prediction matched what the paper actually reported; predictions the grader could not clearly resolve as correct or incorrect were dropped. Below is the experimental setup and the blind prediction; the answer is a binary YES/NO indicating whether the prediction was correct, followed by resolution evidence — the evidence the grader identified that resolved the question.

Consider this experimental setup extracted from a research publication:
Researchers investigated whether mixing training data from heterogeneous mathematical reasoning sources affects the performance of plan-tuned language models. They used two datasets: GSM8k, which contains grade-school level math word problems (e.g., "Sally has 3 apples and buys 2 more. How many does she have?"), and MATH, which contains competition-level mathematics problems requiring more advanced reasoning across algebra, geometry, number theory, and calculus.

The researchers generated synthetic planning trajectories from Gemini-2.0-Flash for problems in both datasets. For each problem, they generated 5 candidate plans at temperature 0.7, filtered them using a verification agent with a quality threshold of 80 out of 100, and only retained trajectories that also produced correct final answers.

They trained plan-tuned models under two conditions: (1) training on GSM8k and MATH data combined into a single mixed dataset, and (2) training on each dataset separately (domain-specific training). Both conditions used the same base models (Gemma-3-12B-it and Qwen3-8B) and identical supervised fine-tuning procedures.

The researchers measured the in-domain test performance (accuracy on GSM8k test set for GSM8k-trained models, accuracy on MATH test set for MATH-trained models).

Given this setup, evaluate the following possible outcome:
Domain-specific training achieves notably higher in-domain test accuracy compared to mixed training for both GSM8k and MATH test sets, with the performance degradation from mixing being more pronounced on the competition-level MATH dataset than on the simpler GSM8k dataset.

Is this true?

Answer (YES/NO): NO